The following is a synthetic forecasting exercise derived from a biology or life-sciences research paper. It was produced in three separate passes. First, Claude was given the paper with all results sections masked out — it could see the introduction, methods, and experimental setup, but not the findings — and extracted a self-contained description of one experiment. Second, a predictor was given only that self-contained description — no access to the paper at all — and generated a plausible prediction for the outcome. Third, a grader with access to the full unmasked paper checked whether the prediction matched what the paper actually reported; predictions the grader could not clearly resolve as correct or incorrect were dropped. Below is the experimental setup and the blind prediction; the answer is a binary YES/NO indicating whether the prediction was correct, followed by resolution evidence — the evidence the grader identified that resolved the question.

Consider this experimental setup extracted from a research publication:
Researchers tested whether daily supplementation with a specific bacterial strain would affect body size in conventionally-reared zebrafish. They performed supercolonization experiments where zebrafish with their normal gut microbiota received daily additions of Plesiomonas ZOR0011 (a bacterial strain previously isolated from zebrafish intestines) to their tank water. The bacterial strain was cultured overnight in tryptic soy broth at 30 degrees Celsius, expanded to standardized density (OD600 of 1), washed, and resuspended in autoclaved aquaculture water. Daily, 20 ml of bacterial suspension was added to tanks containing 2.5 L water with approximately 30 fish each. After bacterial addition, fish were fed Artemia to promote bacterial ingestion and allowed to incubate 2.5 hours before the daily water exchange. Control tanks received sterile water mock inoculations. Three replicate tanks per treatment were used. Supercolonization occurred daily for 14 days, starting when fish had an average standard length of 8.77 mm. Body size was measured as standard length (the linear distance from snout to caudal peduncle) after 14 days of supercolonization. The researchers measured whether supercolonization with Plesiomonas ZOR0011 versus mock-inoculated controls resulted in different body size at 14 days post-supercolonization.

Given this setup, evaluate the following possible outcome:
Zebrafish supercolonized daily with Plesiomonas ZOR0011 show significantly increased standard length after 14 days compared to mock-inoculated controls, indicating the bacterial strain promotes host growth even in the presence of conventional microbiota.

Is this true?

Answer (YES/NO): NO